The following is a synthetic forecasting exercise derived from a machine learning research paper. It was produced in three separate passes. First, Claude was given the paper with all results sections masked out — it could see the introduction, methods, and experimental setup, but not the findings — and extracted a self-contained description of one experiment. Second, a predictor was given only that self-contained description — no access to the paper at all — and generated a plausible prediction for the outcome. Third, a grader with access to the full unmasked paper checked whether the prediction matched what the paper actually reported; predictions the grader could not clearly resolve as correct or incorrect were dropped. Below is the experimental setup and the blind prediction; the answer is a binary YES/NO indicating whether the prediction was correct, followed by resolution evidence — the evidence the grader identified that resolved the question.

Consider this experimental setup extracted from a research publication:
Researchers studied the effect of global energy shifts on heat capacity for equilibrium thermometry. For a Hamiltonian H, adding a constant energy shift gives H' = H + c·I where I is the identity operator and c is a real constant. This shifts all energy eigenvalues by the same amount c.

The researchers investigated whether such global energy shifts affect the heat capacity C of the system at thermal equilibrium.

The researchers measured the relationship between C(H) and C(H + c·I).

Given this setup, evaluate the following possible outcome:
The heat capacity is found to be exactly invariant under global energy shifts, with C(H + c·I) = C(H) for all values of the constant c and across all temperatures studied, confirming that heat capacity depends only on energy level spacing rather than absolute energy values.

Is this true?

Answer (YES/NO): YES